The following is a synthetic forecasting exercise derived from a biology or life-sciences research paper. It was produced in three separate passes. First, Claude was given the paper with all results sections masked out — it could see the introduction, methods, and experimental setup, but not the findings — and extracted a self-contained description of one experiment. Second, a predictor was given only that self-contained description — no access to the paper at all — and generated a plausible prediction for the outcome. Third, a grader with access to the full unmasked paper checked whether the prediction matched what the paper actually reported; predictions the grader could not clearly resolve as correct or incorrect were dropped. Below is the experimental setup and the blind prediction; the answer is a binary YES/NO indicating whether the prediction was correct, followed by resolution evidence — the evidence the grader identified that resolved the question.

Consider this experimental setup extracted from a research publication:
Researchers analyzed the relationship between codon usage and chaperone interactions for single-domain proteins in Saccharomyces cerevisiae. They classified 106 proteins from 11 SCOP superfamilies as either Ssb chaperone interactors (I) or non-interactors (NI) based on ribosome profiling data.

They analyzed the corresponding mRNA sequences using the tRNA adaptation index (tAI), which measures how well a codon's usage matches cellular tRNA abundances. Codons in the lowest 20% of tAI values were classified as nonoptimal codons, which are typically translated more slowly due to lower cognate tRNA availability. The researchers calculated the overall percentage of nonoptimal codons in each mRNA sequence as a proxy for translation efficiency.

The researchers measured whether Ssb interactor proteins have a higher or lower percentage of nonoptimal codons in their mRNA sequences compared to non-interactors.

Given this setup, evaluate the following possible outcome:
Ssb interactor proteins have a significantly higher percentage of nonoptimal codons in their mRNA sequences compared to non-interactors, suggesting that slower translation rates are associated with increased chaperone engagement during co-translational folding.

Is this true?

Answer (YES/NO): NO